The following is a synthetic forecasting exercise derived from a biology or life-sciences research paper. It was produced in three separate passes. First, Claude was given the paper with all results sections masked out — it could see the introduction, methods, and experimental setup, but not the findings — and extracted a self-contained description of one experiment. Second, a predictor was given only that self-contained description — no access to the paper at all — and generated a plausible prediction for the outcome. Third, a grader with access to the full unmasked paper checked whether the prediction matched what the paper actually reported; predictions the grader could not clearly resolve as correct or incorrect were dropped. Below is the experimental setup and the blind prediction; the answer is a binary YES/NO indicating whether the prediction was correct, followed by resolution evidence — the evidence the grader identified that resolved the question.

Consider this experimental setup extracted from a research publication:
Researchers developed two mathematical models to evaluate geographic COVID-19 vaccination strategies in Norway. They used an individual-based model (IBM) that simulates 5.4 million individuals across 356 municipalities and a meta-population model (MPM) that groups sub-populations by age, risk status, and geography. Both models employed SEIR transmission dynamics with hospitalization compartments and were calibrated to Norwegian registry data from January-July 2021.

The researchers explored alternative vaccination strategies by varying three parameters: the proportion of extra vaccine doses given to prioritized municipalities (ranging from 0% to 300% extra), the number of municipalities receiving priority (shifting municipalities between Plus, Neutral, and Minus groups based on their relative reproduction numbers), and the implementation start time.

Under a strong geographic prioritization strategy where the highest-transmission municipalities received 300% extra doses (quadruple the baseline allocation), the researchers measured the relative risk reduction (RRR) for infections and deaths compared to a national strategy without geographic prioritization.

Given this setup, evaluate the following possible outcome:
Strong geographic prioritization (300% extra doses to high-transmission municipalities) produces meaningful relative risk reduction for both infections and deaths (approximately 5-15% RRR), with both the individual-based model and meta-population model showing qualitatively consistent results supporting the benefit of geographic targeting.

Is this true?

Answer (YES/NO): NO